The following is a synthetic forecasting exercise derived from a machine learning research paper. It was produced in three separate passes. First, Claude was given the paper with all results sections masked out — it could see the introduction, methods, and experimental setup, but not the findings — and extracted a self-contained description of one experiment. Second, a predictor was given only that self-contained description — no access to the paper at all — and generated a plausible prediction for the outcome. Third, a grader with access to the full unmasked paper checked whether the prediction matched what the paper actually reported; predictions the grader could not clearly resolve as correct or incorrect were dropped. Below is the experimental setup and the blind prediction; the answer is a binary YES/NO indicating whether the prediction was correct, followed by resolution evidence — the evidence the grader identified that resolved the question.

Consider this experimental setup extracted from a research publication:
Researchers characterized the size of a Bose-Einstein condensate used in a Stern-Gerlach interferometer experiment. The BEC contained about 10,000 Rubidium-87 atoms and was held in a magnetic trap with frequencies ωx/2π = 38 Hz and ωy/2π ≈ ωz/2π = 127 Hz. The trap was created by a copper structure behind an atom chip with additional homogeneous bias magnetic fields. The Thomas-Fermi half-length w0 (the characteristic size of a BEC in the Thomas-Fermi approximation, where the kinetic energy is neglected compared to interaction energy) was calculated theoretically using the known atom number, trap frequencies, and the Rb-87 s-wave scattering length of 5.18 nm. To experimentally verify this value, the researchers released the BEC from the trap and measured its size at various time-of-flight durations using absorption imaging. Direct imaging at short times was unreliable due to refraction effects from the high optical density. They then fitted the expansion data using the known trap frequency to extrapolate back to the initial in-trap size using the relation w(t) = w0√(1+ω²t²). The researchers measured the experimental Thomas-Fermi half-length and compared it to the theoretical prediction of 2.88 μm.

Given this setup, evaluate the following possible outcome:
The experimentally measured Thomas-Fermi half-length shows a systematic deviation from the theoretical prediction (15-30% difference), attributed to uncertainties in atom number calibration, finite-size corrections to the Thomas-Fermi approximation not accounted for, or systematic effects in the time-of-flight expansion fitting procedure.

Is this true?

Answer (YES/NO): NO